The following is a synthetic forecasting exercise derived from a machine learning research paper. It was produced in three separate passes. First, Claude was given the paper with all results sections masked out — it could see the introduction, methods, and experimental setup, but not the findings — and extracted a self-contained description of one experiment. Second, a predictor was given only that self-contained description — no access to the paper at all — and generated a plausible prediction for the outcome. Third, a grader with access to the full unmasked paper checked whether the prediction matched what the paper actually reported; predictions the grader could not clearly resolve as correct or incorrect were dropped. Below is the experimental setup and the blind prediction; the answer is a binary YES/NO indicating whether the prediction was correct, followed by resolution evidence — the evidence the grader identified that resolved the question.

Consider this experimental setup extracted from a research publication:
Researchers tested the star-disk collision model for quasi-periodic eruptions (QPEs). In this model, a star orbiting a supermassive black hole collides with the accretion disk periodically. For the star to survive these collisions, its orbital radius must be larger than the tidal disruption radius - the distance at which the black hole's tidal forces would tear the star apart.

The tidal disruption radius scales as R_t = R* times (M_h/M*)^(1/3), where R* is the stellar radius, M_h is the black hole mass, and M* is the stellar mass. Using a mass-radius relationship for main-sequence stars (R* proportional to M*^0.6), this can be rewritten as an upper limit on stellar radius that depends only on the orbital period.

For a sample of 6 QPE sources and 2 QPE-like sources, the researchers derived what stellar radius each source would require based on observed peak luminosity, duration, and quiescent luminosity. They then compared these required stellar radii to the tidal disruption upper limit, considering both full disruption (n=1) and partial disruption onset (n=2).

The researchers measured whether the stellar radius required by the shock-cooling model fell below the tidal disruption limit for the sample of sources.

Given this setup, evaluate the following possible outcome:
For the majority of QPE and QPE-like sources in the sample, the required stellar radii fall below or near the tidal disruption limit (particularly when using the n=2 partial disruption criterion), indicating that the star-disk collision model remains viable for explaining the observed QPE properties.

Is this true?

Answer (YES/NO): NO